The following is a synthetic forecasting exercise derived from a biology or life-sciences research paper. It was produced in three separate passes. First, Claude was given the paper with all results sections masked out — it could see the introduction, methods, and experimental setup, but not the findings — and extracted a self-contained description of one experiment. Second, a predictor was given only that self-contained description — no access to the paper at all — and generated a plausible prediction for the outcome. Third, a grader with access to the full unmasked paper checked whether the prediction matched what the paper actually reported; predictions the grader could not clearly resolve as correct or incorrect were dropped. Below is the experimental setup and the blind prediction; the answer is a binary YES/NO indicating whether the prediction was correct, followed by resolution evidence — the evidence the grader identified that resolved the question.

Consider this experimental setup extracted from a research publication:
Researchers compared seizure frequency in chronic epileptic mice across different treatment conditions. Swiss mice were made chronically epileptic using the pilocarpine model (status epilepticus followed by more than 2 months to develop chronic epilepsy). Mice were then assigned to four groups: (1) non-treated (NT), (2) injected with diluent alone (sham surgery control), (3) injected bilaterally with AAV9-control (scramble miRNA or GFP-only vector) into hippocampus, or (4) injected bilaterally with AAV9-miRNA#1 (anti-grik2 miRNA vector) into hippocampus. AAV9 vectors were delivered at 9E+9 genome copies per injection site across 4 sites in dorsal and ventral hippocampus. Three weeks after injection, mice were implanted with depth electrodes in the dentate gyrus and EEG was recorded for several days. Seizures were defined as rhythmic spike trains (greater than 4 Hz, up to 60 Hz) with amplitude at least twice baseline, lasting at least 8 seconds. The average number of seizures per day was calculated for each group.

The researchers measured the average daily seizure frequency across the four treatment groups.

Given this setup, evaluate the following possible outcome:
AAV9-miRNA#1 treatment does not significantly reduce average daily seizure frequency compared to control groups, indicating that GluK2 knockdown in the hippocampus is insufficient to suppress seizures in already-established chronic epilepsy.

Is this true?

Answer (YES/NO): NO